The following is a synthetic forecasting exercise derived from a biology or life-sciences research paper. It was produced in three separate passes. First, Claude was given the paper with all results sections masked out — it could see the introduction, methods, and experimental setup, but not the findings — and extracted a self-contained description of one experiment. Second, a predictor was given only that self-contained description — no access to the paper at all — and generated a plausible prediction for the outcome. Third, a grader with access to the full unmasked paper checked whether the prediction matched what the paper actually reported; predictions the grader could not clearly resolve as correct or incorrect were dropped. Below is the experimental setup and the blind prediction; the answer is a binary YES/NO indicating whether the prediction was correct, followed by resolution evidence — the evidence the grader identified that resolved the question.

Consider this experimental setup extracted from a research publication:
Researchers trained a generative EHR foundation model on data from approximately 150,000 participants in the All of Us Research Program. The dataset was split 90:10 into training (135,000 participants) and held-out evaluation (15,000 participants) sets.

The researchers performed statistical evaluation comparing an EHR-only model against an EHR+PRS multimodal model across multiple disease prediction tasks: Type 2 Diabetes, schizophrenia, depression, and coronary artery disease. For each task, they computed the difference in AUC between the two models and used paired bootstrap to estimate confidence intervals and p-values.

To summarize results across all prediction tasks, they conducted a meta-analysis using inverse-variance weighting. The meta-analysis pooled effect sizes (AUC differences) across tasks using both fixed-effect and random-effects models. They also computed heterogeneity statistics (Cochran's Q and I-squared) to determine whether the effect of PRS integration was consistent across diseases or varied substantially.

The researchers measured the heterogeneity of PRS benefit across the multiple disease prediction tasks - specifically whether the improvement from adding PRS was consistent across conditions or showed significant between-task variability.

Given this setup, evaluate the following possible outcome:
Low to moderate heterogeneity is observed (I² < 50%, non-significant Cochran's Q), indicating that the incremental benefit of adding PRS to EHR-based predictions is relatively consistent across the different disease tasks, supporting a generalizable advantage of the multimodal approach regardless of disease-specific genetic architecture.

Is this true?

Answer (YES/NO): NO